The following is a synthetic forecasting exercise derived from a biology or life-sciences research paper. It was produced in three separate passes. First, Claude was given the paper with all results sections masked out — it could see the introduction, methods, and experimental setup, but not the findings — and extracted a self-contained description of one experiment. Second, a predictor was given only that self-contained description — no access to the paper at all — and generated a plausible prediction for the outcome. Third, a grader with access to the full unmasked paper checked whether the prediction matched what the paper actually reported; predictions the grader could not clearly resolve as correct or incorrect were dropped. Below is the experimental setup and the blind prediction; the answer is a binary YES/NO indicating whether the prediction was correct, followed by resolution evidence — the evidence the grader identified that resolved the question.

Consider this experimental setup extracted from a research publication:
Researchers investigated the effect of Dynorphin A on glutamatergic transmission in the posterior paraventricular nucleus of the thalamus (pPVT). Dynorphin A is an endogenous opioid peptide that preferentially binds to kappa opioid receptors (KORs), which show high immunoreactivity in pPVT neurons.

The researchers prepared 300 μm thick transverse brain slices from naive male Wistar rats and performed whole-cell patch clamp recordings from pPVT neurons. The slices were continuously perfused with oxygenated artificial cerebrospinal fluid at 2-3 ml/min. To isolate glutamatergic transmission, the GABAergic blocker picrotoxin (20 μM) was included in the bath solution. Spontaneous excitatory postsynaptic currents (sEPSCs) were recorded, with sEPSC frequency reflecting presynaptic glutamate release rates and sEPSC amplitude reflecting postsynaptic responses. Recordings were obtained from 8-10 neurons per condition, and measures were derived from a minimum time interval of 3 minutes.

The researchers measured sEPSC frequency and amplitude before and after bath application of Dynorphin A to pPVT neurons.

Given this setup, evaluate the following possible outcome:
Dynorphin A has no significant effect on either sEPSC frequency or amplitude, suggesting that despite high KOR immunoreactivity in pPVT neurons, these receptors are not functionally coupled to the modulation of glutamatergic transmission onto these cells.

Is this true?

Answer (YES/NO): NO